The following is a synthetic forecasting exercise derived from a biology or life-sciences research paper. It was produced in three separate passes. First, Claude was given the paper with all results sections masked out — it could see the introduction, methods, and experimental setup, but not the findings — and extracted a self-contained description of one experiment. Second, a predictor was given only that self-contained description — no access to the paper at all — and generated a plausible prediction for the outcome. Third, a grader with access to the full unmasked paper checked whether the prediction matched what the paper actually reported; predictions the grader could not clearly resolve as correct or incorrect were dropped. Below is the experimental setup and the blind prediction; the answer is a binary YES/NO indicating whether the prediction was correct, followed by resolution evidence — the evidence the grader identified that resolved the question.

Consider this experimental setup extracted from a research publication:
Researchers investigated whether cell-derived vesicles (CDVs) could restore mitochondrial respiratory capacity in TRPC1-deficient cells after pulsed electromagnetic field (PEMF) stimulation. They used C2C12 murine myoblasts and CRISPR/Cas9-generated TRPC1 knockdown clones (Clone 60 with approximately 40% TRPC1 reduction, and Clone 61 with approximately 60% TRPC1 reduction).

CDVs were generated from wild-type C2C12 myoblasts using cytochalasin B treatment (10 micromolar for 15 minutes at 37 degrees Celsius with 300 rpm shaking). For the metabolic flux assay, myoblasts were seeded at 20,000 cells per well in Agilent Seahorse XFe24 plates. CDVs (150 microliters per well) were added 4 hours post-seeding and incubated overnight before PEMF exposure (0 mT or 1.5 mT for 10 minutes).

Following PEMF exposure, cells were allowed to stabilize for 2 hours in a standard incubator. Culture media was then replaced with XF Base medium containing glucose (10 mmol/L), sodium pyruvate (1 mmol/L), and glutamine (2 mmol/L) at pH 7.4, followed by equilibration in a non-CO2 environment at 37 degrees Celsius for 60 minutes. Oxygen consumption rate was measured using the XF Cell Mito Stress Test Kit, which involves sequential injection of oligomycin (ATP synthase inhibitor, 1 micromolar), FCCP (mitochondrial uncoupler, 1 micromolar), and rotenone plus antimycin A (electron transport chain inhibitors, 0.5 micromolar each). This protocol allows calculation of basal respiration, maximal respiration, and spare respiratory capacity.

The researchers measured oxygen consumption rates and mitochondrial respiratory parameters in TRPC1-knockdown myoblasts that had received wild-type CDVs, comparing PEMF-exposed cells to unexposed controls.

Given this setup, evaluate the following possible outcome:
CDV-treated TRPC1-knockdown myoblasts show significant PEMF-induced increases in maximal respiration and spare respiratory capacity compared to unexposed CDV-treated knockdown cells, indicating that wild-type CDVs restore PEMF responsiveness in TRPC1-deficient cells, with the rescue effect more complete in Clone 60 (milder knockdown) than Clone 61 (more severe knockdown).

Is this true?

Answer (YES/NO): NO